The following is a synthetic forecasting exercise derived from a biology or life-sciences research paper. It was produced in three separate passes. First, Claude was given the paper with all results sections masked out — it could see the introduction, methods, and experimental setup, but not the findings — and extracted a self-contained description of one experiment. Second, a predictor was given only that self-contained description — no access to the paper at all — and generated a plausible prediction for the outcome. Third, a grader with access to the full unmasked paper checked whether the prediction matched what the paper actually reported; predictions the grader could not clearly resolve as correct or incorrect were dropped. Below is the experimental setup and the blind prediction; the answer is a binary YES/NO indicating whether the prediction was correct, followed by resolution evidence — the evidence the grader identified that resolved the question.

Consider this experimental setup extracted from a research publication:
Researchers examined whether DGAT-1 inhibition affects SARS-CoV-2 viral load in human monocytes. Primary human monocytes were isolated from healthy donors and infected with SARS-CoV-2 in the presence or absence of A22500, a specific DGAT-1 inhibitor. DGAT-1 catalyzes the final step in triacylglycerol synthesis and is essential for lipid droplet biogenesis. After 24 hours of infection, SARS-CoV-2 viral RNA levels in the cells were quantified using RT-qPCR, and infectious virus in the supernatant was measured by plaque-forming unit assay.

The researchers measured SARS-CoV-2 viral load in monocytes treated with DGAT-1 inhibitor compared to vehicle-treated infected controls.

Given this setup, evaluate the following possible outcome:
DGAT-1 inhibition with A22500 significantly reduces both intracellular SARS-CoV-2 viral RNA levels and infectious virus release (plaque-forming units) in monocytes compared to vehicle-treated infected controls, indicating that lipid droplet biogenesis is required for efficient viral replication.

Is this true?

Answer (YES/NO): NO